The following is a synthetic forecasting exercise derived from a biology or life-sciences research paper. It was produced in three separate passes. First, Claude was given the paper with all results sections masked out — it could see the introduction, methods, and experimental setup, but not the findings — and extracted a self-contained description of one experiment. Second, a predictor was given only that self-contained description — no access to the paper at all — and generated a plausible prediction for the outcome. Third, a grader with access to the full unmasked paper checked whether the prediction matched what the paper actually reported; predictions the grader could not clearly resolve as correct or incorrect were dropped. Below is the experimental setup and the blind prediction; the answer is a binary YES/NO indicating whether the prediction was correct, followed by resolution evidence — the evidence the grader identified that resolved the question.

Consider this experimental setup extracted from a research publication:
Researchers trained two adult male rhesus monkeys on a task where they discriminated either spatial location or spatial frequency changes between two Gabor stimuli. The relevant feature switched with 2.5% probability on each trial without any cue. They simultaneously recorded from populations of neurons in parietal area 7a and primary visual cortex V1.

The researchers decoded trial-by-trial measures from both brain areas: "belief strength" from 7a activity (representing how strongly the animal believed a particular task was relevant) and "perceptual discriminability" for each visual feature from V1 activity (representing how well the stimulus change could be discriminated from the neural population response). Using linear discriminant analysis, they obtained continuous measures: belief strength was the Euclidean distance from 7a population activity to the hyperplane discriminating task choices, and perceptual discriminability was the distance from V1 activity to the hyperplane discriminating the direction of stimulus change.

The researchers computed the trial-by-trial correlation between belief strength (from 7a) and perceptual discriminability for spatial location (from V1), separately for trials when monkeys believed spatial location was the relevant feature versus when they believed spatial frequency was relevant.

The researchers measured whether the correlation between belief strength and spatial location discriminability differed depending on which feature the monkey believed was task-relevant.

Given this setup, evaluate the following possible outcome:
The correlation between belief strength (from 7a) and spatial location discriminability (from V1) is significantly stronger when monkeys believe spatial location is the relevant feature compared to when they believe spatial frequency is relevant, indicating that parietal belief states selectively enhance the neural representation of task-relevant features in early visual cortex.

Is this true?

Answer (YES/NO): YES